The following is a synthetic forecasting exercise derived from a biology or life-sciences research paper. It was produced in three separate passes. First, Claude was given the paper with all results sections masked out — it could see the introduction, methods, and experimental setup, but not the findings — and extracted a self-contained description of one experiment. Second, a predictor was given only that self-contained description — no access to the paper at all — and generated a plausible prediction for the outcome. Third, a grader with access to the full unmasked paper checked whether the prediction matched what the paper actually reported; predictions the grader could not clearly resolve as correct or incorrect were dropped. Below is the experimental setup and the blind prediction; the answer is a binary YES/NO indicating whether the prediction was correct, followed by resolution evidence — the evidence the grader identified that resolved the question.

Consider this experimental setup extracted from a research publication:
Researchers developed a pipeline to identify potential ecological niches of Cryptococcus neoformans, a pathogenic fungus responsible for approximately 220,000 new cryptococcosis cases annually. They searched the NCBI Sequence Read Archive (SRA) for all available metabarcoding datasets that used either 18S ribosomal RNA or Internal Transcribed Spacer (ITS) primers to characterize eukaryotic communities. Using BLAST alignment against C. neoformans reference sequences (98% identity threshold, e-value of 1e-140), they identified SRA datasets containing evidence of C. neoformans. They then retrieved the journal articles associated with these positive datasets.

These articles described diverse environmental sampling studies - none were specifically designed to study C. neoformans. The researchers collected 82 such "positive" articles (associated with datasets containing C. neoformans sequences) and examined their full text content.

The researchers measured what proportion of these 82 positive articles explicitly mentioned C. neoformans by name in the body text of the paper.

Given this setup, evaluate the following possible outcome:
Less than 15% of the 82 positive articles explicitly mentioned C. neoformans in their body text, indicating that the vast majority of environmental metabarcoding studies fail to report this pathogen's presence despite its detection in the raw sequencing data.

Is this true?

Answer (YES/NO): YES